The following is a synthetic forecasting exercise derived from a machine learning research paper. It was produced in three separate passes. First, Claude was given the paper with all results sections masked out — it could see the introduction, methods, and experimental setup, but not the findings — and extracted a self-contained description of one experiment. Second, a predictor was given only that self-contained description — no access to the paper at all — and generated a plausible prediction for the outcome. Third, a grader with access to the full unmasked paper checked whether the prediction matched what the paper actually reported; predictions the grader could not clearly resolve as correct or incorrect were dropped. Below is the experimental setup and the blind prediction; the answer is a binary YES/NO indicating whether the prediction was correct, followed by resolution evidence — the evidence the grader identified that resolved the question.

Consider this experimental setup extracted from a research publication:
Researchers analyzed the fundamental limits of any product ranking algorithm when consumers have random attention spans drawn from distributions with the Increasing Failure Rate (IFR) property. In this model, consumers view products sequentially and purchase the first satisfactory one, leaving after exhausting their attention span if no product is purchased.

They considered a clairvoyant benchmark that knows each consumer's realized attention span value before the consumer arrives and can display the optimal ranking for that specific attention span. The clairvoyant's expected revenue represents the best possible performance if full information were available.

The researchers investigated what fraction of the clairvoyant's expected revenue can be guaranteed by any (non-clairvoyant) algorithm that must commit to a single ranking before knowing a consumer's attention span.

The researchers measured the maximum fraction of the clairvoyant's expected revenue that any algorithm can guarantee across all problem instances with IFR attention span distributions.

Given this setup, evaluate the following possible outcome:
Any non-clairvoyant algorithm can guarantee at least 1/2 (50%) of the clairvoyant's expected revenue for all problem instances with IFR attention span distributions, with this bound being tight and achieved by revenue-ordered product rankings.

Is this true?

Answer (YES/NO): NO